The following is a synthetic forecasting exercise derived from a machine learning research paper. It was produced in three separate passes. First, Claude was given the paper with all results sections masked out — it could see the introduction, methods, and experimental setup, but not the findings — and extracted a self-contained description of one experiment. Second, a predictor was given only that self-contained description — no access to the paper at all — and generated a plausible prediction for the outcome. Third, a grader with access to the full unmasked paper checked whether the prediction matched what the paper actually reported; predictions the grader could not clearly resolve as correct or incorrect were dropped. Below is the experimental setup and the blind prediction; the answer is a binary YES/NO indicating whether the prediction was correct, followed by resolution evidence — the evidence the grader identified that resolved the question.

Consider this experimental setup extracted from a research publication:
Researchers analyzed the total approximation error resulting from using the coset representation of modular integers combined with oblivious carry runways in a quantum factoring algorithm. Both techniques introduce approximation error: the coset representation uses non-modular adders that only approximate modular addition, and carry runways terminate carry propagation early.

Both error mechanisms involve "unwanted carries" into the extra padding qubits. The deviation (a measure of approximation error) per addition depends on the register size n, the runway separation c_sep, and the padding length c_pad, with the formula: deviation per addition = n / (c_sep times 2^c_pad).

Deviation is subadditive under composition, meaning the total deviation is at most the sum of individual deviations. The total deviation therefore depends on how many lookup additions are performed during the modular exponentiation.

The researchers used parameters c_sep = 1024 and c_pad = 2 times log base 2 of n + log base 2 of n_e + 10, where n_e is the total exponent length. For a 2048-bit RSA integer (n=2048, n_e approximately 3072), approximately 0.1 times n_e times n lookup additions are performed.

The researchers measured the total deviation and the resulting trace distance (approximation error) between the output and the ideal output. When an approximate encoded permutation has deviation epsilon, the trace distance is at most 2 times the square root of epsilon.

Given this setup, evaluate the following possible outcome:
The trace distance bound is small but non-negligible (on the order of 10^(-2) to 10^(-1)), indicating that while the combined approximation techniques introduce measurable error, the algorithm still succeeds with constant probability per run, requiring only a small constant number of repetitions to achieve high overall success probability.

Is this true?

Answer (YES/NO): NO